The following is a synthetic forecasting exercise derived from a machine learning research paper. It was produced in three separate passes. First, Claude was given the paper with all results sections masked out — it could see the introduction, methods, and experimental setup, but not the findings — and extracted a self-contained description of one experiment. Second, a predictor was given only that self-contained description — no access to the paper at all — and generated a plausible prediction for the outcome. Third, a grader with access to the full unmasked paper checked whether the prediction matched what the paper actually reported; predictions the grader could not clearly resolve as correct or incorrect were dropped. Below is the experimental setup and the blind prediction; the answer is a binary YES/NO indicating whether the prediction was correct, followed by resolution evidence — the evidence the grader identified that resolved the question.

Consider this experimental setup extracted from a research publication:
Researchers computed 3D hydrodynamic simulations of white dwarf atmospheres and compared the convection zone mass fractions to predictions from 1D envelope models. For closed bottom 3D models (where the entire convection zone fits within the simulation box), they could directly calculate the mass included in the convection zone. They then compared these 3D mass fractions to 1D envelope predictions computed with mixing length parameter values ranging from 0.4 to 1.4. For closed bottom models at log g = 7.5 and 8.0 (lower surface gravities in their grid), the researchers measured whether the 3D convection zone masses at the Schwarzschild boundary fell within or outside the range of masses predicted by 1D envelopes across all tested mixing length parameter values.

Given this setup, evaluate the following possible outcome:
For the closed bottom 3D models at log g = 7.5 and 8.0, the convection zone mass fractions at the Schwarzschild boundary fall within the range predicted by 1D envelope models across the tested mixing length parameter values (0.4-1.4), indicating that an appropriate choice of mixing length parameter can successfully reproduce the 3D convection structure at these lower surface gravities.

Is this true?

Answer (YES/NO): NO